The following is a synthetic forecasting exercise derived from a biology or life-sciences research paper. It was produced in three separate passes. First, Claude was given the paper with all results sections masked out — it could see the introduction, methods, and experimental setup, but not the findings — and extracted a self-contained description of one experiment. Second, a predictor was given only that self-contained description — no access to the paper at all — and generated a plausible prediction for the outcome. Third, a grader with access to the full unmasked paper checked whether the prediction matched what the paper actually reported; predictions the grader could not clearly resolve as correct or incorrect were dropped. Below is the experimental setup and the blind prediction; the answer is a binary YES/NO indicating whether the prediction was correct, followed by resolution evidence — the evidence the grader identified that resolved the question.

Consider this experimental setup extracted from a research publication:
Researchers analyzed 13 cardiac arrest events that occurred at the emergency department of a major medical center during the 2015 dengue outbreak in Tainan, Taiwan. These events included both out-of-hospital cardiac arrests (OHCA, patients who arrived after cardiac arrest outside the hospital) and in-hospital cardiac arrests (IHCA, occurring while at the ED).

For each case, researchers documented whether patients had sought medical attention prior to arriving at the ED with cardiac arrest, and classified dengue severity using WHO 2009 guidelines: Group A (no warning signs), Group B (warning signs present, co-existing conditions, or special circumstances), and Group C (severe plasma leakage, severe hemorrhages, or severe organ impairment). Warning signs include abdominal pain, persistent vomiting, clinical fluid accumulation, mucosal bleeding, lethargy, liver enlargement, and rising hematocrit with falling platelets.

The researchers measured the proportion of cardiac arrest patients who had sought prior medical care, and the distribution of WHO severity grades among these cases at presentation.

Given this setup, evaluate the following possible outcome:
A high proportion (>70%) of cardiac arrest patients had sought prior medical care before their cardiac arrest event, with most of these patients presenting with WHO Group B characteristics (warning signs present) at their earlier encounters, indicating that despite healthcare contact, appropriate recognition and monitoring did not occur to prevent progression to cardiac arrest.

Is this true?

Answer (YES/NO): NO